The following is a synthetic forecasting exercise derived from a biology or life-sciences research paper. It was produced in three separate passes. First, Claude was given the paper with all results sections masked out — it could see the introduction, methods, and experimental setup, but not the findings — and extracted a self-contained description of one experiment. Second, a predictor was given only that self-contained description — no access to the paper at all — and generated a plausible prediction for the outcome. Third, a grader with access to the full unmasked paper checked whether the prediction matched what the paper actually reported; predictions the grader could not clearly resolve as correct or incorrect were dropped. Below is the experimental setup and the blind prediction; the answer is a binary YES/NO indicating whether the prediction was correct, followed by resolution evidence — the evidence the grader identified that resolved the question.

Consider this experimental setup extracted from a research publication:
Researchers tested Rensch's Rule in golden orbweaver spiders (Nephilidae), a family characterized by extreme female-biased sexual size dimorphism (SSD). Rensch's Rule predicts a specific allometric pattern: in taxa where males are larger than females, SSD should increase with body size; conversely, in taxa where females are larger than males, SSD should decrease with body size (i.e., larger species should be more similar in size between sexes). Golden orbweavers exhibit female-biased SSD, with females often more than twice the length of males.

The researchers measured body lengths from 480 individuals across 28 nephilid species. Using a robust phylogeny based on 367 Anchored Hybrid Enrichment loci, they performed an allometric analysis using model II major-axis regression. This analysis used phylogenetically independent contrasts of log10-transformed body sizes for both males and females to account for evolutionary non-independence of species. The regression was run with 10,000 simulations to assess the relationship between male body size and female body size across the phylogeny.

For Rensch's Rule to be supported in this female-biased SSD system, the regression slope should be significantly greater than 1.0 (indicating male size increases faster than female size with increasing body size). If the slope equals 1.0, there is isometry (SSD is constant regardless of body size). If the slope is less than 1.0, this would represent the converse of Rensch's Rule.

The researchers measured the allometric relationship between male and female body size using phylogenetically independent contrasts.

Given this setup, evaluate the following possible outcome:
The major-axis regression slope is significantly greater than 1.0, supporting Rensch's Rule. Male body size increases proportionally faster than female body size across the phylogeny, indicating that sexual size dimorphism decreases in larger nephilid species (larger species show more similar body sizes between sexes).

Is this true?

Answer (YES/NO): NO